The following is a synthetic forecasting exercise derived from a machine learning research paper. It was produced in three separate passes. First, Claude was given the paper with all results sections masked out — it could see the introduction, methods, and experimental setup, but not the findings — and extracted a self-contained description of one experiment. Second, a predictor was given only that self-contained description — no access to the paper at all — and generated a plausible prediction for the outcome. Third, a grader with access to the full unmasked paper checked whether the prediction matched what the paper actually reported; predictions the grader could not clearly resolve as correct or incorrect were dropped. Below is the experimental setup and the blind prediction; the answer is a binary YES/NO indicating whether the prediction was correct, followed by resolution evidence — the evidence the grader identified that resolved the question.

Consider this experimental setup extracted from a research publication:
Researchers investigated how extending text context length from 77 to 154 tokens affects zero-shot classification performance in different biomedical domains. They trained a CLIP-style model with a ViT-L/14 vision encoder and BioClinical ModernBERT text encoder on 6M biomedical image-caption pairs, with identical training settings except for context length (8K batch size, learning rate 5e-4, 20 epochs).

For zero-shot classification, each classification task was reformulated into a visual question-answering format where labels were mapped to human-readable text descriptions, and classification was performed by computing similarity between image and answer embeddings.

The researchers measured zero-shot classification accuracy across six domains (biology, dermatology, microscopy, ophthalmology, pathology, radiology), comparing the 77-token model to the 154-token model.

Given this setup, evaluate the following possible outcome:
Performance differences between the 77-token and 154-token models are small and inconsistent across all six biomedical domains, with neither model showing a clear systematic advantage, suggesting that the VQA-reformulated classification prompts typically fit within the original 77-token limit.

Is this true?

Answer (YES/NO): NO